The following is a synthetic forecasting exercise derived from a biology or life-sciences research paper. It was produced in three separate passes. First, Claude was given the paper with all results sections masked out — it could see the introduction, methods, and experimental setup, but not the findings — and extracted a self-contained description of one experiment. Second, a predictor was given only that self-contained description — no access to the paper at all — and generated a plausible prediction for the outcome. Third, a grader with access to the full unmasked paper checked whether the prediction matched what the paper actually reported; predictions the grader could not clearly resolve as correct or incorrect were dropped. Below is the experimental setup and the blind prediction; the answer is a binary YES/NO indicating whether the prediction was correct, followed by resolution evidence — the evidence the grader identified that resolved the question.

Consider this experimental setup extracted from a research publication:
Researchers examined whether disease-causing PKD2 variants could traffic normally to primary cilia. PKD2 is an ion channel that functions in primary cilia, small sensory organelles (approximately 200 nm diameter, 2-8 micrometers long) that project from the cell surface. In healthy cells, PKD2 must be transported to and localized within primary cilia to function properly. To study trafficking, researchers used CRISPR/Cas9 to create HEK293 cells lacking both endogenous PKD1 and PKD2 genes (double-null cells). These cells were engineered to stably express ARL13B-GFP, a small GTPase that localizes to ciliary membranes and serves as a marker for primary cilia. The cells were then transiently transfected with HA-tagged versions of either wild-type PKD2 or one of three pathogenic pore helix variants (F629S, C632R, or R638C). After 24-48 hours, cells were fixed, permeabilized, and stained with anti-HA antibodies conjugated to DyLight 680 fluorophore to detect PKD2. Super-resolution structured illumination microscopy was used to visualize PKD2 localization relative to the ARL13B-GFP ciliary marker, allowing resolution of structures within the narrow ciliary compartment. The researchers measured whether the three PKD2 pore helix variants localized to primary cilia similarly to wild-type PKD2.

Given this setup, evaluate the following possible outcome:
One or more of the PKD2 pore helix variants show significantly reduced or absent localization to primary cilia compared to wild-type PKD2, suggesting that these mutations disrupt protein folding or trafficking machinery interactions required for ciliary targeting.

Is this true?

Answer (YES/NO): YES